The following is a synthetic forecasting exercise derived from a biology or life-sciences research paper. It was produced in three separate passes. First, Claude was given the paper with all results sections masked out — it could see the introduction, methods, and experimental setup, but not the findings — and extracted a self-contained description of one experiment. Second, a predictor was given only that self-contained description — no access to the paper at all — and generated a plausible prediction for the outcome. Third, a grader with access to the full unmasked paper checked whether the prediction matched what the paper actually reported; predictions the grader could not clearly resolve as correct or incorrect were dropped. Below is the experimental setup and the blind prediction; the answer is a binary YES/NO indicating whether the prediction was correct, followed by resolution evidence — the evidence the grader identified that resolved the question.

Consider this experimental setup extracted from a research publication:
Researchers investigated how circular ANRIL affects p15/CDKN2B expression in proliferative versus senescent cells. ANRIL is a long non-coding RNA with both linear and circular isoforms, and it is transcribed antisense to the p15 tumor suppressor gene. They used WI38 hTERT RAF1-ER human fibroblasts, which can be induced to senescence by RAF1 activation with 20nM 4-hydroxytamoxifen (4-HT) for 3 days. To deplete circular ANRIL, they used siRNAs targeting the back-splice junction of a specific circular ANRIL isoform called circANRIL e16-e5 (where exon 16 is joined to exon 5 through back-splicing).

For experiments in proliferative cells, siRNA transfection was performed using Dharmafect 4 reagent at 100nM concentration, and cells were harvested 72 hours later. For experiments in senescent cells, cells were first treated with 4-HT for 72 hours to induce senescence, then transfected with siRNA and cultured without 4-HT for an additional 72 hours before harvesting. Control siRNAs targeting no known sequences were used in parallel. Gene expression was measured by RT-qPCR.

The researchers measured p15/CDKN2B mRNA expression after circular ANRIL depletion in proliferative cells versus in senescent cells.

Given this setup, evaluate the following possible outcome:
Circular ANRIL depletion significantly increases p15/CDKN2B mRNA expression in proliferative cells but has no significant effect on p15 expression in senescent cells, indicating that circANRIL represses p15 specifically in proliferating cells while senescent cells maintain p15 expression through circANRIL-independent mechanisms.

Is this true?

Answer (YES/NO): NO